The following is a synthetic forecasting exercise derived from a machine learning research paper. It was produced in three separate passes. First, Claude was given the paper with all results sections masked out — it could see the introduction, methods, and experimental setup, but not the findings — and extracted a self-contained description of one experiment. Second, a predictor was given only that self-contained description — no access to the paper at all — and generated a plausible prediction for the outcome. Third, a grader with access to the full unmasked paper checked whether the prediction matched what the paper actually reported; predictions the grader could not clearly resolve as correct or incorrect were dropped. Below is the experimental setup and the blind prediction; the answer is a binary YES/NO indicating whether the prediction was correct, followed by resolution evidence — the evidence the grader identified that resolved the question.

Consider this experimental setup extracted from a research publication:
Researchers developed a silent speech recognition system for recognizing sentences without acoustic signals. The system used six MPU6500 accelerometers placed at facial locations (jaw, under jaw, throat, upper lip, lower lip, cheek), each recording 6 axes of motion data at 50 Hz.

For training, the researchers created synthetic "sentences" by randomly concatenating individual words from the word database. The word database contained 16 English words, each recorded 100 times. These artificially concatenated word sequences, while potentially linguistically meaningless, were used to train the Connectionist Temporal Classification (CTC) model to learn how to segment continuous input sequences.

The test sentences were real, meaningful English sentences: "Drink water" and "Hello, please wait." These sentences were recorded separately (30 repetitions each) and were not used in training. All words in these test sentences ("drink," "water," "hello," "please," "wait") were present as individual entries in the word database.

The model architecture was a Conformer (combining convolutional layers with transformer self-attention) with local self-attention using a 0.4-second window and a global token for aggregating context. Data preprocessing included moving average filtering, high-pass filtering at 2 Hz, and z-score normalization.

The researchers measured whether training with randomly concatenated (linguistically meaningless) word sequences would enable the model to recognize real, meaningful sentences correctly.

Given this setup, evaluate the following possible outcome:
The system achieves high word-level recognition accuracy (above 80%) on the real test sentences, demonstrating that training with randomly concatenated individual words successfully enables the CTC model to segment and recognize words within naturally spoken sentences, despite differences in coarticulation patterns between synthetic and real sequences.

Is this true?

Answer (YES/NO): YES